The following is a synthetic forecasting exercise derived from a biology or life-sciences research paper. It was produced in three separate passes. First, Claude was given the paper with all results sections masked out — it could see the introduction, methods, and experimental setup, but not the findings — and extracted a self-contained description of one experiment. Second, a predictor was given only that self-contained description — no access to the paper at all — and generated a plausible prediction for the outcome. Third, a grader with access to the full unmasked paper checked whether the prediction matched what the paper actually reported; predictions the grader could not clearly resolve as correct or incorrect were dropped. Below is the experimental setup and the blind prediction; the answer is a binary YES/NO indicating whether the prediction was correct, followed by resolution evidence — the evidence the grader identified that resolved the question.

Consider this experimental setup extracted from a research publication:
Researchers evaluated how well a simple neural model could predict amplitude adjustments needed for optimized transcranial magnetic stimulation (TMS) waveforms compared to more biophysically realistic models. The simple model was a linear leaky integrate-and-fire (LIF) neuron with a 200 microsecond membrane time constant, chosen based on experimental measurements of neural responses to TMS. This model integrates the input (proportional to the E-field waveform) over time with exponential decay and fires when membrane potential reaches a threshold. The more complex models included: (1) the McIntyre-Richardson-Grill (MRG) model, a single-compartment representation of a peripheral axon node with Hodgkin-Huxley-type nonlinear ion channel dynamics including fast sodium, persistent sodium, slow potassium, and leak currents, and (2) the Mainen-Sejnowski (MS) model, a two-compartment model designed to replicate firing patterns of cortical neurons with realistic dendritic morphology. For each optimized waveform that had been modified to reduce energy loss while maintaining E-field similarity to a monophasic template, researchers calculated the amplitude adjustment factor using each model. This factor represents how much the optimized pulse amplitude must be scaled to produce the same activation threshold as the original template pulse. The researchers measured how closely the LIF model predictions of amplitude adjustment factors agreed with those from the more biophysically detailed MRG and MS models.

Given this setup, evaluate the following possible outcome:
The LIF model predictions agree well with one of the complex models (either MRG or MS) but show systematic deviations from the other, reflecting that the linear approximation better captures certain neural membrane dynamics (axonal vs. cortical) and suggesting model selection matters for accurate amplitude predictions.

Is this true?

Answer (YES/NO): NO